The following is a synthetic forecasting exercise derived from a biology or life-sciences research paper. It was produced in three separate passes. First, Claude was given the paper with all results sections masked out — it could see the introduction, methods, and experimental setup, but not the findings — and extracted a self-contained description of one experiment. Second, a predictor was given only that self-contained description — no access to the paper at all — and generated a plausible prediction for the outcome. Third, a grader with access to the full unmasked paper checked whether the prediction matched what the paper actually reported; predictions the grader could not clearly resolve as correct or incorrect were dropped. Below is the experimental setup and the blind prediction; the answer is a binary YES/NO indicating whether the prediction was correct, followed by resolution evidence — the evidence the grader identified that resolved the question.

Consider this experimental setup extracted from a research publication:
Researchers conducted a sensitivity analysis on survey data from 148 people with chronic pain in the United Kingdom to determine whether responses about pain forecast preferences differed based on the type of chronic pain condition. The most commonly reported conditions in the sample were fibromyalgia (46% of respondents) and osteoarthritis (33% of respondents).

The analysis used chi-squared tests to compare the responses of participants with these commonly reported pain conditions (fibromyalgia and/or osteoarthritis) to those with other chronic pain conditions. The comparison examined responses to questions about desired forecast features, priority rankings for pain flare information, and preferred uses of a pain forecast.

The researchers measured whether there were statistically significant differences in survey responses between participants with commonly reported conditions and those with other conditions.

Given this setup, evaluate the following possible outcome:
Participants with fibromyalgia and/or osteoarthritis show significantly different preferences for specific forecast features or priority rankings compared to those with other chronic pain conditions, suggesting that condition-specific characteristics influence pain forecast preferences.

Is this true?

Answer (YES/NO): NO